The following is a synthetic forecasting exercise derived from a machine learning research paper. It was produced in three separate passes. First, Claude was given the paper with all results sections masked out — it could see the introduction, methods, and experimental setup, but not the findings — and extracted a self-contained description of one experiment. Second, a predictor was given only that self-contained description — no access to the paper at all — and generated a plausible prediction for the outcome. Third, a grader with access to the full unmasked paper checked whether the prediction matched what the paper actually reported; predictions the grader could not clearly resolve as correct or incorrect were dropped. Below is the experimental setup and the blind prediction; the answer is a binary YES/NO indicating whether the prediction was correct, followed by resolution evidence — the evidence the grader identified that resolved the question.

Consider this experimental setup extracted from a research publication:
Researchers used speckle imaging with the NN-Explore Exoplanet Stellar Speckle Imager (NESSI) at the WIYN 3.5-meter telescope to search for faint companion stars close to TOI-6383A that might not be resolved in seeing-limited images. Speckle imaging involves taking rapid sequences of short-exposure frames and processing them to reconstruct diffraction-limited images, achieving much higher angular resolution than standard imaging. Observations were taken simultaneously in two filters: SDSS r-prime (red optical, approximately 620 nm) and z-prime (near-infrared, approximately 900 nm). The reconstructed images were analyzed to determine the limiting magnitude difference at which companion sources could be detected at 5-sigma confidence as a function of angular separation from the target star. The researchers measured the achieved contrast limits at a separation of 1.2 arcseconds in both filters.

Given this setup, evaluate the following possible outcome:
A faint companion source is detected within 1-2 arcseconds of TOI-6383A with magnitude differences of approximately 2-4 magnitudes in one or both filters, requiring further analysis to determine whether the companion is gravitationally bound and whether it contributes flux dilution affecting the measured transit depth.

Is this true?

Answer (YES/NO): NO